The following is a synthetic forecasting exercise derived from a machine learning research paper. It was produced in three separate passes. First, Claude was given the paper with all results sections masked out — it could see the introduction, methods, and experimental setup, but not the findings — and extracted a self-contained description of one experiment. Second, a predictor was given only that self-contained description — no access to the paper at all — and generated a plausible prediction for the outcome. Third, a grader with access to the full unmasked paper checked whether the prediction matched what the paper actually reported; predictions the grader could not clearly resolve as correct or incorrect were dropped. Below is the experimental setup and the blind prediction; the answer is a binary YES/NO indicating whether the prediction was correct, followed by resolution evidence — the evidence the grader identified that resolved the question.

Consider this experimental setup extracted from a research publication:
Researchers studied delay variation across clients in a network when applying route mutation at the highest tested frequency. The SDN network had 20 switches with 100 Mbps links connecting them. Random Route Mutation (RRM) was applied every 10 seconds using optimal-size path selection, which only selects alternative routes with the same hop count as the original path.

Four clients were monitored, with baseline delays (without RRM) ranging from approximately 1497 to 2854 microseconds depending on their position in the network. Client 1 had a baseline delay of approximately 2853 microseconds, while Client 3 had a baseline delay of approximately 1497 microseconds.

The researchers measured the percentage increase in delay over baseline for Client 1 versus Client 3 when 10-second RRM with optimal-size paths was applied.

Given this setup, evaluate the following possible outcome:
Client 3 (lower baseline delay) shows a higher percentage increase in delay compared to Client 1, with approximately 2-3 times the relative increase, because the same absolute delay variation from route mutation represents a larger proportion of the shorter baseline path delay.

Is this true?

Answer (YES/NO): NO